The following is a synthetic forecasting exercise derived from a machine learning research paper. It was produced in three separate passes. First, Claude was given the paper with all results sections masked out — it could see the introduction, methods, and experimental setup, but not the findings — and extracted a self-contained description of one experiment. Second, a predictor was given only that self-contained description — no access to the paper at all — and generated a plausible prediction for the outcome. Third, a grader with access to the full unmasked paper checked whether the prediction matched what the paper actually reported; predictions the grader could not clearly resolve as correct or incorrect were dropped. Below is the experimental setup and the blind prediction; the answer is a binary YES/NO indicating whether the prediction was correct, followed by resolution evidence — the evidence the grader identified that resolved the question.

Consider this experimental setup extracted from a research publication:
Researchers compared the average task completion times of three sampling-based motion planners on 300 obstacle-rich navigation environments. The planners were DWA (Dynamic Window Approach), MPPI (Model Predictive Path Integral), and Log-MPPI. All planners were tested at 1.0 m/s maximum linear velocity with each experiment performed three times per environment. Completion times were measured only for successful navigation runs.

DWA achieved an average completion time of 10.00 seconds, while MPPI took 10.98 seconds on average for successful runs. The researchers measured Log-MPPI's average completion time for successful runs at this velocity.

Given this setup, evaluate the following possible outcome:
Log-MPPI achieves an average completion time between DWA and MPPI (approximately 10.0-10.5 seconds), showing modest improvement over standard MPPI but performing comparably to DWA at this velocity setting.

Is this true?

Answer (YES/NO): NO